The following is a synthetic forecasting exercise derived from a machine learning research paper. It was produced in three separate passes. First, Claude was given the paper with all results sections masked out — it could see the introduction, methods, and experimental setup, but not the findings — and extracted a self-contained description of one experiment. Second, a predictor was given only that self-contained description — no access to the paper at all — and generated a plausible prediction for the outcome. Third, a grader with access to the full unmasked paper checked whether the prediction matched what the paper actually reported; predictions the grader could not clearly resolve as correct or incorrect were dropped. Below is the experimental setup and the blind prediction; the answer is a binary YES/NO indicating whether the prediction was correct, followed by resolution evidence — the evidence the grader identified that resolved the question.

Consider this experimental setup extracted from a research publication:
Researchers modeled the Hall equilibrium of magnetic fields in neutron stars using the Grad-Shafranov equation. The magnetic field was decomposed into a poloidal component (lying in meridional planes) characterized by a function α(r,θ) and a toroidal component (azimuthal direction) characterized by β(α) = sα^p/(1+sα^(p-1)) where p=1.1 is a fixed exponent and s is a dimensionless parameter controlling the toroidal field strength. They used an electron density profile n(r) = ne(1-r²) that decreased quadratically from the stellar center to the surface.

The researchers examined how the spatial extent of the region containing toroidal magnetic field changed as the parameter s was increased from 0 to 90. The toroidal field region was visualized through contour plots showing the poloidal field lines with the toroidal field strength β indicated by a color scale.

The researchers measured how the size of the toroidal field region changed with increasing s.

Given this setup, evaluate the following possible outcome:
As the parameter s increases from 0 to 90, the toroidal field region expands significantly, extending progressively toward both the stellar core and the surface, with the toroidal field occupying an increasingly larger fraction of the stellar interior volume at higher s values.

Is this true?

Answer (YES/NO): NO